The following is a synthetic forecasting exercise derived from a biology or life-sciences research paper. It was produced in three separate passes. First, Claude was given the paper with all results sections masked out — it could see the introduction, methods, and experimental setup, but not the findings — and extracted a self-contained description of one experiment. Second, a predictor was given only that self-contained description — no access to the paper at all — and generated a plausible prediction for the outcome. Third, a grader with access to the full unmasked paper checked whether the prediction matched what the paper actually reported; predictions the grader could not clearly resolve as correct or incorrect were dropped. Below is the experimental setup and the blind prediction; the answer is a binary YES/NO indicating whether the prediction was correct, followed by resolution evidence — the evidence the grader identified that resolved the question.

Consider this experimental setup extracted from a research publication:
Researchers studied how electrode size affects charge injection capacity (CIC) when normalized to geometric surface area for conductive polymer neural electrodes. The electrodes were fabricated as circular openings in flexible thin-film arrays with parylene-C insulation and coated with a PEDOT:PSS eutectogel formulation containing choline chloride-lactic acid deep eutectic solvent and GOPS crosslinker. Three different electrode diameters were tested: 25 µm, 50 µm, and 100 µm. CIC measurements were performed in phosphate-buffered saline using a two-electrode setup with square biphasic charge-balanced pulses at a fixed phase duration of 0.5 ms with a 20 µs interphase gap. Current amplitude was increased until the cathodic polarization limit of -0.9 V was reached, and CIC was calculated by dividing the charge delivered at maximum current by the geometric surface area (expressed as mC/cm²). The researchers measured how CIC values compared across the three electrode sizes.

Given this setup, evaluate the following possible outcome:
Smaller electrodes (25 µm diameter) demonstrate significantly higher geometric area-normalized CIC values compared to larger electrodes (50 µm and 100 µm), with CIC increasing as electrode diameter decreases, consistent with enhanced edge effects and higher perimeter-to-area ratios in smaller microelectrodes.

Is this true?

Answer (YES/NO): YES